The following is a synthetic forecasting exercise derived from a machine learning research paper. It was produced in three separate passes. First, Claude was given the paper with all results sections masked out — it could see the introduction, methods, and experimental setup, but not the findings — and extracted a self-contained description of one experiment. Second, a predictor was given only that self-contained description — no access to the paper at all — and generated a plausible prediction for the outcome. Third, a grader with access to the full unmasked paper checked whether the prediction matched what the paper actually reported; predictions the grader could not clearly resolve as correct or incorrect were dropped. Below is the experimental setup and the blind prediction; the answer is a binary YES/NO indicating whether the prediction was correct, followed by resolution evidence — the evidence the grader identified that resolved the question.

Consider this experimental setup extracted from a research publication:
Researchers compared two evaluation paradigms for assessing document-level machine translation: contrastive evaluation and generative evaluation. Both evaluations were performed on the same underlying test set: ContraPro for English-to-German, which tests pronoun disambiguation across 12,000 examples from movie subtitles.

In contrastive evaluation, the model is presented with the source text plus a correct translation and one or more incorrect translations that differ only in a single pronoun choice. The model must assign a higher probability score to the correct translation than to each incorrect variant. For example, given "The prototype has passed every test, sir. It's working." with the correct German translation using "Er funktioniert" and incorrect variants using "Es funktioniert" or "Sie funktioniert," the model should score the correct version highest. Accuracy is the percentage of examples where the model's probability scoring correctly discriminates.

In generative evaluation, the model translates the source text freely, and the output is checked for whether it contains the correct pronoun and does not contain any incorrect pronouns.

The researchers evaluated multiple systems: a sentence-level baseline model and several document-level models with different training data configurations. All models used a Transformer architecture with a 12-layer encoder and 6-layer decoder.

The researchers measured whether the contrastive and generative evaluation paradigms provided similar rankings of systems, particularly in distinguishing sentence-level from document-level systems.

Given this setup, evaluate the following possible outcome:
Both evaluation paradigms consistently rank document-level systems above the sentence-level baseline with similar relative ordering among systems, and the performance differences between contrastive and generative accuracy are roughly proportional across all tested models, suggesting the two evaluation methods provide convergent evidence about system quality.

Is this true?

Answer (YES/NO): NO